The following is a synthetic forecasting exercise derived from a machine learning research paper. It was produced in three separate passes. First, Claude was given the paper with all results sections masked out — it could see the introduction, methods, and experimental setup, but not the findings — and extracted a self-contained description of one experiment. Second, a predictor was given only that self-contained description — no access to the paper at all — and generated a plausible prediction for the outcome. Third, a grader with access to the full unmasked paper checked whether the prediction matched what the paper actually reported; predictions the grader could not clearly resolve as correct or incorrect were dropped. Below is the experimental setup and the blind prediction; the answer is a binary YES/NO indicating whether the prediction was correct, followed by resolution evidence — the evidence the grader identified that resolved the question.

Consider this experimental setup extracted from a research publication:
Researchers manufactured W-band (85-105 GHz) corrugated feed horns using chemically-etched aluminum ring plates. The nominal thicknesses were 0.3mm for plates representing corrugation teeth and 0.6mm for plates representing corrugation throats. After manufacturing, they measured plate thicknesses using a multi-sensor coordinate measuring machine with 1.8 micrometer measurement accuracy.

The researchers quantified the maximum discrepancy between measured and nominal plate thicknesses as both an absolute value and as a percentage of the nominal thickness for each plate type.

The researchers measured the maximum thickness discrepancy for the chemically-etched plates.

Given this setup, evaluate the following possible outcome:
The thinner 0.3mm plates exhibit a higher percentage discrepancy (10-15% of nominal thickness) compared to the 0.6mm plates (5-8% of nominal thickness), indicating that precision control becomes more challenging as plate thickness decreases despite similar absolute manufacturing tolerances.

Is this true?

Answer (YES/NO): NO